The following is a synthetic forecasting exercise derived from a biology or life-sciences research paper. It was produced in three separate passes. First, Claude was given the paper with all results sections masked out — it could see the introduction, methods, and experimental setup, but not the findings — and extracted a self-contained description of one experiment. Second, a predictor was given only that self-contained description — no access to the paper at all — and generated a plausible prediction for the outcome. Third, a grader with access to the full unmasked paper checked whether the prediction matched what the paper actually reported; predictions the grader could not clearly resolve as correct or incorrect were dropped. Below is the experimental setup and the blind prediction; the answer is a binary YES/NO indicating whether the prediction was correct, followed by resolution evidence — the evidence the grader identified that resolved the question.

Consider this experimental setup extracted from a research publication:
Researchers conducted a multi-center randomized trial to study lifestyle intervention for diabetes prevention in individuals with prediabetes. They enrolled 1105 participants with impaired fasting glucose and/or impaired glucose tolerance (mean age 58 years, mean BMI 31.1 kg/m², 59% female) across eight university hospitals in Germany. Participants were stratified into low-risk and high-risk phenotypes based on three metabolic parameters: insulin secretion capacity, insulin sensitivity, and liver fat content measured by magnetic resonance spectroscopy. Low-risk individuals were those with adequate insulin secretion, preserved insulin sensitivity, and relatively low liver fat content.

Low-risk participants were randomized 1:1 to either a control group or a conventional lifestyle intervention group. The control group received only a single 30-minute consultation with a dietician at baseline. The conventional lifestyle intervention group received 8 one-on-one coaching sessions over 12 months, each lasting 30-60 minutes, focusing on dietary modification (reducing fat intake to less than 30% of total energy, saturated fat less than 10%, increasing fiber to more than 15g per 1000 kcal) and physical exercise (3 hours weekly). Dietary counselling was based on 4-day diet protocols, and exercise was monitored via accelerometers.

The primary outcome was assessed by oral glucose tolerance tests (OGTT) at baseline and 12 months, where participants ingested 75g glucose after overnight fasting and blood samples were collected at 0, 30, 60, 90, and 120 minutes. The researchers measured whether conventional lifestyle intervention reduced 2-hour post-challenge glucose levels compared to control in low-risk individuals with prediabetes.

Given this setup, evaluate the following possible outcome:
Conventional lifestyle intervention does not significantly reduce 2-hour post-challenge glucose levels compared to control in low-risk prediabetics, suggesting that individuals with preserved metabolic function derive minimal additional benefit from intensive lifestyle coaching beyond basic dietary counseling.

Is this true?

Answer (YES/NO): YES